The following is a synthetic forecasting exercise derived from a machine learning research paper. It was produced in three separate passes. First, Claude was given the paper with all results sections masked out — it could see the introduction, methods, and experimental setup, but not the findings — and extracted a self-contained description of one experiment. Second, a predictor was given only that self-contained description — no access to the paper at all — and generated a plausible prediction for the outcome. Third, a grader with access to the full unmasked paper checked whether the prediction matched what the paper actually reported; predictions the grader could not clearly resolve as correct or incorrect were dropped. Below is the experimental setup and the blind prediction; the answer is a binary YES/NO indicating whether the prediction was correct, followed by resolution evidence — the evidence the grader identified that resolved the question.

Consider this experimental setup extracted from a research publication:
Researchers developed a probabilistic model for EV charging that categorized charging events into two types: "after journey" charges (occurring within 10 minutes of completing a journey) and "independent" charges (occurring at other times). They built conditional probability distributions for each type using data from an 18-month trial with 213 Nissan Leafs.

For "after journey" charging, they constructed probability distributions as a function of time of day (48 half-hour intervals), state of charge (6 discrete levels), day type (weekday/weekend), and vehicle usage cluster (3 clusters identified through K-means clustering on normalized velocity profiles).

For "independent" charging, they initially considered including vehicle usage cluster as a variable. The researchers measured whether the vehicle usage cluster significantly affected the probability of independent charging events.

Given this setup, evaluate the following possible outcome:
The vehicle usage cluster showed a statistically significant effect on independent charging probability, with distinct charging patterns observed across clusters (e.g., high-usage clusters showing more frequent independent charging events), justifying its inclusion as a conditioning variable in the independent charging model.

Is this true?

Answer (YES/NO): NO